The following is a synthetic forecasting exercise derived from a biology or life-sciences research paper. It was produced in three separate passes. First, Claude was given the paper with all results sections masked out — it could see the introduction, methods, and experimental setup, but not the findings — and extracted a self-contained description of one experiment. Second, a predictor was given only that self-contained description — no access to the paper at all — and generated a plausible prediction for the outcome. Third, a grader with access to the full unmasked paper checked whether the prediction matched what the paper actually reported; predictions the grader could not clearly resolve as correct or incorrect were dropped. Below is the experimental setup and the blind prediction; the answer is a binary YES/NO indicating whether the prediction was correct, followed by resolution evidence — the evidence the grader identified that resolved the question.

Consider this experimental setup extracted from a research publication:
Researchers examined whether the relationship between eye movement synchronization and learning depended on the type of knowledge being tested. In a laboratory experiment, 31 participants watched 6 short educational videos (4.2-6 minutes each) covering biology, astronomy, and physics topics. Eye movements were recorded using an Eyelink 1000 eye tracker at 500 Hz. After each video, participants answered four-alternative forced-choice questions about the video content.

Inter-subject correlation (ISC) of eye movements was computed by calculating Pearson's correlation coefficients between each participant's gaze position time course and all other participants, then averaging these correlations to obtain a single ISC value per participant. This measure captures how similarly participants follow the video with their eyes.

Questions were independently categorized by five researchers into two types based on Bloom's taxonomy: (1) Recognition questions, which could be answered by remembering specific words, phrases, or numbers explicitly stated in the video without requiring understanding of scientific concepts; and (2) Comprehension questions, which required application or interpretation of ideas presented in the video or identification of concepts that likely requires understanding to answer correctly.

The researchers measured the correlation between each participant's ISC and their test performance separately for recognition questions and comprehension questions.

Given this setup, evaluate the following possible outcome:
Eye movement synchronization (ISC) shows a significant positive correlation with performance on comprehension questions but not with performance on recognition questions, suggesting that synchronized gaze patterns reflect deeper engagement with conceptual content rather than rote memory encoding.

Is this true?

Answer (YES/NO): NO